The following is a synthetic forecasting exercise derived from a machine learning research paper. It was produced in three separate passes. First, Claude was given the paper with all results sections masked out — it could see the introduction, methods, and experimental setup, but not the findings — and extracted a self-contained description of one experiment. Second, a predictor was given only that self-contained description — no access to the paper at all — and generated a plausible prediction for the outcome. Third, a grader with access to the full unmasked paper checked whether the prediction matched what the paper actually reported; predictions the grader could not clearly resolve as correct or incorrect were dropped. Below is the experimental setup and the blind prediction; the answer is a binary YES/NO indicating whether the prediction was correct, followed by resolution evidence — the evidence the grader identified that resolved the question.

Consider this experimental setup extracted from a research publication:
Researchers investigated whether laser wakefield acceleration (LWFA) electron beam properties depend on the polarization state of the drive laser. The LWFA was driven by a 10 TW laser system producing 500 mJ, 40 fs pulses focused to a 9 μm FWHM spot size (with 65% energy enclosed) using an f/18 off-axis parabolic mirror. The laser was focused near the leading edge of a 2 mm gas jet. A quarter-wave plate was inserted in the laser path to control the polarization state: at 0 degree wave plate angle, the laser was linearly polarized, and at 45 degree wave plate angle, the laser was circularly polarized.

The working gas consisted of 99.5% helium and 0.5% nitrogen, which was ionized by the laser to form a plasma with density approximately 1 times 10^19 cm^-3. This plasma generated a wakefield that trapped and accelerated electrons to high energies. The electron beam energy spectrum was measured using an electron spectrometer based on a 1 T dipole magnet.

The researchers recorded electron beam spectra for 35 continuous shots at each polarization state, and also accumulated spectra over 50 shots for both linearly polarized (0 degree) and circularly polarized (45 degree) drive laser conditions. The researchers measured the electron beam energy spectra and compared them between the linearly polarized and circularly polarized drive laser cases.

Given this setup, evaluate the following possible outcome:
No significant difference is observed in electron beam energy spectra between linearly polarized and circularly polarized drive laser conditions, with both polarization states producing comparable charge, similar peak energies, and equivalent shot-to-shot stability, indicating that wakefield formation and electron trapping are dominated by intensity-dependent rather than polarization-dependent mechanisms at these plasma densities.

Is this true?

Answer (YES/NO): NO